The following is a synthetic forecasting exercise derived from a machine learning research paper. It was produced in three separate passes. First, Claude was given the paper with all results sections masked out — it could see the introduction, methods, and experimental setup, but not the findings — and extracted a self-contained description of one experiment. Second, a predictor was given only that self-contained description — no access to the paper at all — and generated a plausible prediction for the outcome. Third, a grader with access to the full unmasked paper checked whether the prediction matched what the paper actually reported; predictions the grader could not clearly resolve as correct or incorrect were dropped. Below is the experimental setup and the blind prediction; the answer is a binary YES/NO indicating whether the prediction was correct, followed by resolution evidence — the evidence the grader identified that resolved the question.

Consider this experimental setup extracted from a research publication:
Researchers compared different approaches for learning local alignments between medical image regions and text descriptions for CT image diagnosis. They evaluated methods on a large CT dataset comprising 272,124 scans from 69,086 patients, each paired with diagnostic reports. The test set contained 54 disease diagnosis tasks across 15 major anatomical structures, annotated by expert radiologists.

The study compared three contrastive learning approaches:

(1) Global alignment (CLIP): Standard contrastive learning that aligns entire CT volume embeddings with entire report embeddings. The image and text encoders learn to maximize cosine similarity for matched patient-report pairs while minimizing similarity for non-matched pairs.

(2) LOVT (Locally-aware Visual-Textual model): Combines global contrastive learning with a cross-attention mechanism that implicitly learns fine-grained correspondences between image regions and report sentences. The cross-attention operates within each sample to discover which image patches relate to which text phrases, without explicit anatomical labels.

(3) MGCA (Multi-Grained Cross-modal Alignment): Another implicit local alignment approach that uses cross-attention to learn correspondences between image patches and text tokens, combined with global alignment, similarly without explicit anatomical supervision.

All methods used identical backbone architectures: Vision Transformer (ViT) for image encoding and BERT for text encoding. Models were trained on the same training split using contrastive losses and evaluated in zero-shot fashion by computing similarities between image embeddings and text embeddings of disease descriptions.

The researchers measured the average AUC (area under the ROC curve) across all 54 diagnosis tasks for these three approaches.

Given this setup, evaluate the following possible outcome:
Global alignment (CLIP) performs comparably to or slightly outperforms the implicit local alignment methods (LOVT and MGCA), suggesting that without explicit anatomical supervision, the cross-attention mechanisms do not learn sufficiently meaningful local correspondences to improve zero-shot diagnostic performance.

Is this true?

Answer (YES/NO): NO